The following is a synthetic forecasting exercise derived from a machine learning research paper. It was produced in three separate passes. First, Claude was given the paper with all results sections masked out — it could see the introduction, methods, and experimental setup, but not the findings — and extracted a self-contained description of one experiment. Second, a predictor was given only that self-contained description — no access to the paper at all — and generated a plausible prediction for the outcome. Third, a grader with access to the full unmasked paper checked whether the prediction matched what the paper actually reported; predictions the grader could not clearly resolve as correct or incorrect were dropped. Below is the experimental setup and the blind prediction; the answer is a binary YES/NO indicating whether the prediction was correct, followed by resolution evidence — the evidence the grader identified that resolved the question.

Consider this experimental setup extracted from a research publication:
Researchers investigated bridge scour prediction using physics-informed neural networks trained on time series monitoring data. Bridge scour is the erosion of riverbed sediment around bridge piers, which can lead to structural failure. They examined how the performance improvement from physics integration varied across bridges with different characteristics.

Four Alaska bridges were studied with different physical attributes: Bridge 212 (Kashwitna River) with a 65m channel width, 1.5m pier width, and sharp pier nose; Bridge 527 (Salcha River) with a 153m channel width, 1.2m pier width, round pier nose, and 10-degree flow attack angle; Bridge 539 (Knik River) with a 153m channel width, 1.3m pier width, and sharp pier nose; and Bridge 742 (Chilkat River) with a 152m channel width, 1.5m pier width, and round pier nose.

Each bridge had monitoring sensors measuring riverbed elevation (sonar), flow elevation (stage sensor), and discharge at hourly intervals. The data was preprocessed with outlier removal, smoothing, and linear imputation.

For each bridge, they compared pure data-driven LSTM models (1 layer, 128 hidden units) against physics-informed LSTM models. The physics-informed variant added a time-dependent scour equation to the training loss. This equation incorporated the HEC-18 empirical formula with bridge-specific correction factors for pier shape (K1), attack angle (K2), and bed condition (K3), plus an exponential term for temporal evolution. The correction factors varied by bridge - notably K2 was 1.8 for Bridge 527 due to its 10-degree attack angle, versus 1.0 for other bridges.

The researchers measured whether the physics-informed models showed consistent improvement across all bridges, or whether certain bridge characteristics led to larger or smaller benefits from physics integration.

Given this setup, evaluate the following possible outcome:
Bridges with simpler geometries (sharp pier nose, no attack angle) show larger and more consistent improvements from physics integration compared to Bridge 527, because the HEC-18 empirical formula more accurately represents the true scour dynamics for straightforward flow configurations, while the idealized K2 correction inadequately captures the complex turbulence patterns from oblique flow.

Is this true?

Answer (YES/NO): YES